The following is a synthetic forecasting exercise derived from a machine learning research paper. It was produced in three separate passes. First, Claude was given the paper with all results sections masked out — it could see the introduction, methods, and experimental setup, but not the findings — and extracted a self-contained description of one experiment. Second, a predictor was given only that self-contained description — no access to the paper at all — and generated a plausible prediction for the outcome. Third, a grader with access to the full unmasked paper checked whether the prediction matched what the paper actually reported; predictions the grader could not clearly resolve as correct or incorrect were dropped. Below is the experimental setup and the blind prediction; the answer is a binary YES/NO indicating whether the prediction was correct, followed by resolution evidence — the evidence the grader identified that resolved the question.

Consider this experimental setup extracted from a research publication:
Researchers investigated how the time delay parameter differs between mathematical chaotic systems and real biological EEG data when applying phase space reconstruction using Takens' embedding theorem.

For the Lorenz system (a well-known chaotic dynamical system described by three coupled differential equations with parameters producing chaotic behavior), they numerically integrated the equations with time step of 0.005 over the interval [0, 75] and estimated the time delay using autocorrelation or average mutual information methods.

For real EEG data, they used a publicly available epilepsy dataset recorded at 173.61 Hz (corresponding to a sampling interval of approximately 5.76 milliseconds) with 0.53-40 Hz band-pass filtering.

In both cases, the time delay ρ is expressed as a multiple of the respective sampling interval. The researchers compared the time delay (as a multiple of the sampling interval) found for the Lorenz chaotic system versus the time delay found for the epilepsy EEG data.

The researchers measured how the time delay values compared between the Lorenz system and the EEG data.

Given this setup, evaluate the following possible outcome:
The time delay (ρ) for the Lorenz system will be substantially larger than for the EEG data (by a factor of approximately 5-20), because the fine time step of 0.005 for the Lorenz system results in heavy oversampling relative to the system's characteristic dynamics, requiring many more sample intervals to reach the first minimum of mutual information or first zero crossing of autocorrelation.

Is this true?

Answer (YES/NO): NO